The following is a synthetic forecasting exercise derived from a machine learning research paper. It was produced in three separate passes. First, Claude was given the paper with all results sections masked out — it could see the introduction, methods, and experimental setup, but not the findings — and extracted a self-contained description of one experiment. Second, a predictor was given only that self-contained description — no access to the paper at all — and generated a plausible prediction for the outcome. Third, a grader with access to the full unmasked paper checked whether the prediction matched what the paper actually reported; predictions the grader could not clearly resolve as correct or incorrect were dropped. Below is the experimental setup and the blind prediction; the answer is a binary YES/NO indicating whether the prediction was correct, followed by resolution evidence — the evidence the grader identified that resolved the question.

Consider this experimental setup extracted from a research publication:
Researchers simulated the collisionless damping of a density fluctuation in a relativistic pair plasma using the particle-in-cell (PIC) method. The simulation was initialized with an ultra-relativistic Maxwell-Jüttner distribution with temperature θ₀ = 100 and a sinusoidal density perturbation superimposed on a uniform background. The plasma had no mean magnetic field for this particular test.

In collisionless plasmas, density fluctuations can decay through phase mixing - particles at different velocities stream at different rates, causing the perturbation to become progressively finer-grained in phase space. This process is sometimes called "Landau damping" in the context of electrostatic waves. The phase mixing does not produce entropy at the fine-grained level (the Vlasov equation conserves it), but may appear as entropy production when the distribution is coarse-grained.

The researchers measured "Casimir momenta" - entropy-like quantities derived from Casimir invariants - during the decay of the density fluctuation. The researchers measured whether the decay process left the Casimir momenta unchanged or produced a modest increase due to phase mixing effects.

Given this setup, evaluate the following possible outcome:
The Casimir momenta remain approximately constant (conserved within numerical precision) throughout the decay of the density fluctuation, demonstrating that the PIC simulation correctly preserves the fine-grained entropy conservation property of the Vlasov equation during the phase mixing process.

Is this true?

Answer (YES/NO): NO